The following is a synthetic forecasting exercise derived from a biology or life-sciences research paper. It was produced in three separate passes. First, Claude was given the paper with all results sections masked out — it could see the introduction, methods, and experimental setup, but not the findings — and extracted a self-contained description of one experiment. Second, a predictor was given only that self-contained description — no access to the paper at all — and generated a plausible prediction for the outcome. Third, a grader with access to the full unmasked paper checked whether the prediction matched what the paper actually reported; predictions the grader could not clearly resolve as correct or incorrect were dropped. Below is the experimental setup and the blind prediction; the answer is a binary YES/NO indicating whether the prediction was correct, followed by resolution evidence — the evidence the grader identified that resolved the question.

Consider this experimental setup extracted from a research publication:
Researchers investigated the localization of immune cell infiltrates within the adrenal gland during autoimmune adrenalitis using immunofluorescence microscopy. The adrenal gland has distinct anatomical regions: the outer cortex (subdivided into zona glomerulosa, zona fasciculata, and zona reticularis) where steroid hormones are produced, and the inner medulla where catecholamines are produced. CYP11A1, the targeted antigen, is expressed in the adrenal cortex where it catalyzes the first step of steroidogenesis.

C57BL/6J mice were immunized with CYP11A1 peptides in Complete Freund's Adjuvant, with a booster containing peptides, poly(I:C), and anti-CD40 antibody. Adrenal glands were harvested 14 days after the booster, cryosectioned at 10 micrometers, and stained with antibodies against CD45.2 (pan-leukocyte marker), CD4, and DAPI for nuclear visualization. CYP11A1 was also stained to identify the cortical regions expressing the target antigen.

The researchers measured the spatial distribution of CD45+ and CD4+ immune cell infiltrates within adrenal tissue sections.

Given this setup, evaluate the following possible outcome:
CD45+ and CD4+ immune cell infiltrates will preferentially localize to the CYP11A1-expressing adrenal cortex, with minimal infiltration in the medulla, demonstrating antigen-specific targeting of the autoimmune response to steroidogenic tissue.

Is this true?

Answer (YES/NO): YES